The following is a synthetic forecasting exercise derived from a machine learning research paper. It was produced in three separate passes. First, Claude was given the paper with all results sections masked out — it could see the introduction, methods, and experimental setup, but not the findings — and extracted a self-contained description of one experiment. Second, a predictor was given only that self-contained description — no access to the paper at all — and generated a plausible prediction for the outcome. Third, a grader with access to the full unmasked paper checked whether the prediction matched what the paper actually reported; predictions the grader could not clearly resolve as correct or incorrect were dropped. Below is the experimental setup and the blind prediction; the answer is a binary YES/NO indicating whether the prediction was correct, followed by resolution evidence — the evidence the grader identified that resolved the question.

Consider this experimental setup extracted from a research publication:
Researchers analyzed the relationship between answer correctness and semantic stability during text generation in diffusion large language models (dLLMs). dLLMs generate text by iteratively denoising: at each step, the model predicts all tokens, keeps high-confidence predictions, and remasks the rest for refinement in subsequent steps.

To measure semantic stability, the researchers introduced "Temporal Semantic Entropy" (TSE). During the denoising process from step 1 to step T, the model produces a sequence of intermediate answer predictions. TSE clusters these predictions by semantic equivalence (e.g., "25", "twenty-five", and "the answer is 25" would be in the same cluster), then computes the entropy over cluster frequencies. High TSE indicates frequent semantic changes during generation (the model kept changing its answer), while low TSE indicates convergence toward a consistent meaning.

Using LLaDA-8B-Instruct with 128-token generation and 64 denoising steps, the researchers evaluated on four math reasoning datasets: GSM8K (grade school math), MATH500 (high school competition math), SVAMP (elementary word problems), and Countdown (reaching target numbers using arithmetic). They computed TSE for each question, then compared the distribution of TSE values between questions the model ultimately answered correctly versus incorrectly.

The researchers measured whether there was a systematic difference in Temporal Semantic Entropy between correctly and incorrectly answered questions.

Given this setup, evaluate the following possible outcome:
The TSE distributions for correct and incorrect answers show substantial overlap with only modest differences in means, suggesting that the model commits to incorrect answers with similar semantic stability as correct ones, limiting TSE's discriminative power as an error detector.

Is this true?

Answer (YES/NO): NO